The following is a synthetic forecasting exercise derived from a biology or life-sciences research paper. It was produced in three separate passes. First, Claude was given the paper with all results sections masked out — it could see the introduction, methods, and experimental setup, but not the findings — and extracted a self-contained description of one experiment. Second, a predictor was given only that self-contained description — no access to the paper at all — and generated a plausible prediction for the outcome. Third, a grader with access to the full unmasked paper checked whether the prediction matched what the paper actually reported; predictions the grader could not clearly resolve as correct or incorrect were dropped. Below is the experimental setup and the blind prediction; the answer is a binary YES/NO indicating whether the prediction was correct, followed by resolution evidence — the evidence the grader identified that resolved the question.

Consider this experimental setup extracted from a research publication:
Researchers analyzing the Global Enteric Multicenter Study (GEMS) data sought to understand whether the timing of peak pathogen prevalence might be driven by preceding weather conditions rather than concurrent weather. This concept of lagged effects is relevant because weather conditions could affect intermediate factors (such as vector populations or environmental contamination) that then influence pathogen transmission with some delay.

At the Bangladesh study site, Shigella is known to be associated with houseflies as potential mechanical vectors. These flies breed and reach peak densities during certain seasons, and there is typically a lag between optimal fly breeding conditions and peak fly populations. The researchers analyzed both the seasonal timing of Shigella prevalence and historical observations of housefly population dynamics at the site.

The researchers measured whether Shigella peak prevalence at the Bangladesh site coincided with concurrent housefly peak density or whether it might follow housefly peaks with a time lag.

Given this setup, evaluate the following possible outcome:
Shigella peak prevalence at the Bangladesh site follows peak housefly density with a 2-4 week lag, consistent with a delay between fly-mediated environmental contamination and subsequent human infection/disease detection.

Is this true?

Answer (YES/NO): NO